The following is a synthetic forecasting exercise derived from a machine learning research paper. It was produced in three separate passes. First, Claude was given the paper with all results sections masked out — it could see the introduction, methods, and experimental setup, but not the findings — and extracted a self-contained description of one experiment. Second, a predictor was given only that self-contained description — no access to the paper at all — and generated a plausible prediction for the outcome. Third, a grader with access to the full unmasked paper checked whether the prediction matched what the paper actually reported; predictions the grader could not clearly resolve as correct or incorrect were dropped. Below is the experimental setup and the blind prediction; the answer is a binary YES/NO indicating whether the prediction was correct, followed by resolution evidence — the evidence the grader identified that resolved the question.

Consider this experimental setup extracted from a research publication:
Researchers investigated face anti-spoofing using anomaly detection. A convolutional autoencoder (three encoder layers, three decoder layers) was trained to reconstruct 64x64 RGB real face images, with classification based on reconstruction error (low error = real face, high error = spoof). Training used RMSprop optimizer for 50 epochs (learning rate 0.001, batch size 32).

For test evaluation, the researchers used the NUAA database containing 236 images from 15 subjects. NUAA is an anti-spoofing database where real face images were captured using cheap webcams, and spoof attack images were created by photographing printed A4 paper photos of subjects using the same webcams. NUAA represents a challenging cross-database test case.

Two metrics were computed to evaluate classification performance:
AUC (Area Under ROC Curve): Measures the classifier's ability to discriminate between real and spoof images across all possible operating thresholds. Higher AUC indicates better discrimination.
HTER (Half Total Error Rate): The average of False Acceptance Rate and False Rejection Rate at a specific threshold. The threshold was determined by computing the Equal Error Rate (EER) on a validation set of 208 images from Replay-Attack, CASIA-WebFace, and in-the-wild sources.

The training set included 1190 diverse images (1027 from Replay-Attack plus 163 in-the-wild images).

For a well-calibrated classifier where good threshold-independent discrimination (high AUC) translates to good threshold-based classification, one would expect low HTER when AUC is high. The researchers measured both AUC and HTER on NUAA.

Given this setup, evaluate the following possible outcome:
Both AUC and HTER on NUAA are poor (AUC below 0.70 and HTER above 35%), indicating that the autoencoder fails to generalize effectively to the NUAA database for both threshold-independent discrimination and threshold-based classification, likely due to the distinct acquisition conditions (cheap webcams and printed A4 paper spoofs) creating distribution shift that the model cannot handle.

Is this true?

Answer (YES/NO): YES